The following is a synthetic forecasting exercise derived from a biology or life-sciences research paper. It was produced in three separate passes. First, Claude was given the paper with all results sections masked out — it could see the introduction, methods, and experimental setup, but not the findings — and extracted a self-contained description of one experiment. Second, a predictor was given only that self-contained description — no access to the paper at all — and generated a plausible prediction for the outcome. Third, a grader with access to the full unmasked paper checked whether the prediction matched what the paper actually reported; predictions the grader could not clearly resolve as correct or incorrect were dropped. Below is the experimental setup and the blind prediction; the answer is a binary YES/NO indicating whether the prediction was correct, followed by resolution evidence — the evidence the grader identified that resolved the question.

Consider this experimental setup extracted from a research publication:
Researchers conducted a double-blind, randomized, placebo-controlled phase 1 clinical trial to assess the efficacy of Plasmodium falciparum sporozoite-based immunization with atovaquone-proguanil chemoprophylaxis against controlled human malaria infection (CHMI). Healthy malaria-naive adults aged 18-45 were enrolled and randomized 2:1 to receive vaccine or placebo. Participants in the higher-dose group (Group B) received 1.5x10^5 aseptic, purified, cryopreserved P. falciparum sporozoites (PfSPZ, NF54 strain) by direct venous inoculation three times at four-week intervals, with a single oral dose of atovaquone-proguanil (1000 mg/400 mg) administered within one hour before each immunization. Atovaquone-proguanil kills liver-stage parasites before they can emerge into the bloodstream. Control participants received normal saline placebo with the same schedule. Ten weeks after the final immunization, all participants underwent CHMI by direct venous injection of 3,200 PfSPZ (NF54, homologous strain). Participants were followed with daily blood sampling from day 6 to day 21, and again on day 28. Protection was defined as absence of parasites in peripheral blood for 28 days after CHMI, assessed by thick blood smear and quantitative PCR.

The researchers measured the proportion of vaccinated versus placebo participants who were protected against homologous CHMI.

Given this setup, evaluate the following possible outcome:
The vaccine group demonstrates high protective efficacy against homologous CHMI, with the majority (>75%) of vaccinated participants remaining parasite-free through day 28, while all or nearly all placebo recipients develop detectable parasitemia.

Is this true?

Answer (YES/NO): NO